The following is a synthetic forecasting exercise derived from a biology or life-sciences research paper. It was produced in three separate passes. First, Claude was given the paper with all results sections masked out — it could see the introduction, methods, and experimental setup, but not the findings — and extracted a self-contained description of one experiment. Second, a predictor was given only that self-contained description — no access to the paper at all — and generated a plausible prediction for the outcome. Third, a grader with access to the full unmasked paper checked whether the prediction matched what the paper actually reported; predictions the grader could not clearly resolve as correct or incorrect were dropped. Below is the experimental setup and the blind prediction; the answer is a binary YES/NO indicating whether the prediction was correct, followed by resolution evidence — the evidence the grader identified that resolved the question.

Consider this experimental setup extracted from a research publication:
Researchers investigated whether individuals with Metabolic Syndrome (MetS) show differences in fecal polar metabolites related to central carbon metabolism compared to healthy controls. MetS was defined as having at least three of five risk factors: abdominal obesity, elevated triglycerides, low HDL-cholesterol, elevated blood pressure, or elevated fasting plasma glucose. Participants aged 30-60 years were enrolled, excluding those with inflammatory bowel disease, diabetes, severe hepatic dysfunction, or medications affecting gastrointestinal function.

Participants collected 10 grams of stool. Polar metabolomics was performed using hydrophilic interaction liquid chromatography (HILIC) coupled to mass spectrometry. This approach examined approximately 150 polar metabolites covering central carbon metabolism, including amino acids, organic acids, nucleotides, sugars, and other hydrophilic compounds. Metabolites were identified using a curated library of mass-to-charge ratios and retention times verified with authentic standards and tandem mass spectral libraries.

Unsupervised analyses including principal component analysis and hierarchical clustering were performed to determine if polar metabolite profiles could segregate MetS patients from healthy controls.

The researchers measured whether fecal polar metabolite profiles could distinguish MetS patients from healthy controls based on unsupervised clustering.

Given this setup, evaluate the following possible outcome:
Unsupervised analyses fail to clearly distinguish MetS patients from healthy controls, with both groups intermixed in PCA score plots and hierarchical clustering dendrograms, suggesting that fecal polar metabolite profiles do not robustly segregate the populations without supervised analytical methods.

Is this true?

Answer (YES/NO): YES